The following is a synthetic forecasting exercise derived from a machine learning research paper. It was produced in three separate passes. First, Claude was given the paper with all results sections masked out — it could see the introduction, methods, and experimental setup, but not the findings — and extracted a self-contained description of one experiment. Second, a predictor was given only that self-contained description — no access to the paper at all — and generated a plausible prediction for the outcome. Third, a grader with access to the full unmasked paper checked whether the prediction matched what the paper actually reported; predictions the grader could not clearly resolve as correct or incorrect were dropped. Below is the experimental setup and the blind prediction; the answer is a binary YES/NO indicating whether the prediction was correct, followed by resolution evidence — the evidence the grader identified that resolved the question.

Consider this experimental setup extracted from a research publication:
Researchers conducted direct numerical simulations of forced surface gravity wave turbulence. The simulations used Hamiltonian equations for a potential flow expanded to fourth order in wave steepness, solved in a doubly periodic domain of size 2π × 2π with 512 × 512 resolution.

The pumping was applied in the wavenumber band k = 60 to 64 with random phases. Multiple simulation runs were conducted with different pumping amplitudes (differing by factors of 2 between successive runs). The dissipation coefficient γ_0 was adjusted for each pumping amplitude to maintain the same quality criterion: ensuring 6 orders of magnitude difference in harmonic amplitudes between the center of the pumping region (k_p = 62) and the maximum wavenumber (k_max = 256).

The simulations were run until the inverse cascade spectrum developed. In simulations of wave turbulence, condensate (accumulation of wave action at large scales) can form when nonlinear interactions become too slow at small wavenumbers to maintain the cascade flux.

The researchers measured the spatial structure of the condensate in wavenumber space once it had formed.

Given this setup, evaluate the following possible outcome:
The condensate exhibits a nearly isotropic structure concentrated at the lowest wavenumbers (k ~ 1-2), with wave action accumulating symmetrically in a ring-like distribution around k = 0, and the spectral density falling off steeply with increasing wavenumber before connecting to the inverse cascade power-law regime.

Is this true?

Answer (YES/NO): NO